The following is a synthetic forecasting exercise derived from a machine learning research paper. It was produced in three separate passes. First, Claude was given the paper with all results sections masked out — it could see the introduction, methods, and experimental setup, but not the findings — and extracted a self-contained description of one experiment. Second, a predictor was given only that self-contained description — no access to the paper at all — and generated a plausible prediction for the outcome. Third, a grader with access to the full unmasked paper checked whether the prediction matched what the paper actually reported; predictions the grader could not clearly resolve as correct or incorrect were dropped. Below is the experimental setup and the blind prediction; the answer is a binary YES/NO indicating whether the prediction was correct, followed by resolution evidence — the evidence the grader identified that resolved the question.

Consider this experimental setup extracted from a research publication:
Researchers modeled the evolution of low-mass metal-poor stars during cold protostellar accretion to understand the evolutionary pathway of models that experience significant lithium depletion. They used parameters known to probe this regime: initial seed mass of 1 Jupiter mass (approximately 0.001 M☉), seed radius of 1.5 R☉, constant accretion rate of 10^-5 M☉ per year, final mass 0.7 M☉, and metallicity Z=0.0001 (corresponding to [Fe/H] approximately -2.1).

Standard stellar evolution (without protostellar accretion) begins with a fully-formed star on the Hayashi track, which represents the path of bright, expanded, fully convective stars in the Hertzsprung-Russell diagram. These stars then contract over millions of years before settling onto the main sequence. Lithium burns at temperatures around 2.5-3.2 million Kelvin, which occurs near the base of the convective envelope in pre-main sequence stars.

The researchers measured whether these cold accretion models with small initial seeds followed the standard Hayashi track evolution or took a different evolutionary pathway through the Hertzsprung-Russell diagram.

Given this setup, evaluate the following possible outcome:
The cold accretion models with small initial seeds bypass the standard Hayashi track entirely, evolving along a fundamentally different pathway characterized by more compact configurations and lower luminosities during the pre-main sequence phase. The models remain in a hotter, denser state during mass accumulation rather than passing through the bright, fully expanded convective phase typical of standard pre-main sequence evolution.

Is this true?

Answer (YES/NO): YES